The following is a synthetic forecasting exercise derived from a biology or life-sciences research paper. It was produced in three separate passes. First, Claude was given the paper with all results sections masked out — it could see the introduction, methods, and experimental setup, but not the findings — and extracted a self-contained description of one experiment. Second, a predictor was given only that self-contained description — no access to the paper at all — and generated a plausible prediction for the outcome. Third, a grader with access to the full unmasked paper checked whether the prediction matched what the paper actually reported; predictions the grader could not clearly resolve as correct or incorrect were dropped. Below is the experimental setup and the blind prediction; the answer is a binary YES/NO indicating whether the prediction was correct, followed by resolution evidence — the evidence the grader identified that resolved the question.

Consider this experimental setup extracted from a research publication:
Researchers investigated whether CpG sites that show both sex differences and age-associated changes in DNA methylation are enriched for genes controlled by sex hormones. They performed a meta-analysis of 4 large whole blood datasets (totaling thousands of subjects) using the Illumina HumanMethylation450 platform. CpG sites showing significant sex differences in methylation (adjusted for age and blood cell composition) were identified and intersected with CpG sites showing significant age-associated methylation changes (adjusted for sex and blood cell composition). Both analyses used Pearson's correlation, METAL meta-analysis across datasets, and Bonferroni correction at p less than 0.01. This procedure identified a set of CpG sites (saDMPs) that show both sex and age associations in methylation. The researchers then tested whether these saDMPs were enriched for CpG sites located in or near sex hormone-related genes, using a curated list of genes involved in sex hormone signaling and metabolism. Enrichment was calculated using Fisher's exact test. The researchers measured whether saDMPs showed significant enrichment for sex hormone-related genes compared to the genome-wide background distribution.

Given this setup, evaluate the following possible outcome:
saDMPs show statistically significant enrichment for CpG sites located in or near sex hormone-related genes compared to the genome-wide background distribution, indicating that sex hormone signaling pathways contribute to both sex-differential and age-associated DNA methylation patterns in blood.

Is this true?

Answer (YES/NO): NO